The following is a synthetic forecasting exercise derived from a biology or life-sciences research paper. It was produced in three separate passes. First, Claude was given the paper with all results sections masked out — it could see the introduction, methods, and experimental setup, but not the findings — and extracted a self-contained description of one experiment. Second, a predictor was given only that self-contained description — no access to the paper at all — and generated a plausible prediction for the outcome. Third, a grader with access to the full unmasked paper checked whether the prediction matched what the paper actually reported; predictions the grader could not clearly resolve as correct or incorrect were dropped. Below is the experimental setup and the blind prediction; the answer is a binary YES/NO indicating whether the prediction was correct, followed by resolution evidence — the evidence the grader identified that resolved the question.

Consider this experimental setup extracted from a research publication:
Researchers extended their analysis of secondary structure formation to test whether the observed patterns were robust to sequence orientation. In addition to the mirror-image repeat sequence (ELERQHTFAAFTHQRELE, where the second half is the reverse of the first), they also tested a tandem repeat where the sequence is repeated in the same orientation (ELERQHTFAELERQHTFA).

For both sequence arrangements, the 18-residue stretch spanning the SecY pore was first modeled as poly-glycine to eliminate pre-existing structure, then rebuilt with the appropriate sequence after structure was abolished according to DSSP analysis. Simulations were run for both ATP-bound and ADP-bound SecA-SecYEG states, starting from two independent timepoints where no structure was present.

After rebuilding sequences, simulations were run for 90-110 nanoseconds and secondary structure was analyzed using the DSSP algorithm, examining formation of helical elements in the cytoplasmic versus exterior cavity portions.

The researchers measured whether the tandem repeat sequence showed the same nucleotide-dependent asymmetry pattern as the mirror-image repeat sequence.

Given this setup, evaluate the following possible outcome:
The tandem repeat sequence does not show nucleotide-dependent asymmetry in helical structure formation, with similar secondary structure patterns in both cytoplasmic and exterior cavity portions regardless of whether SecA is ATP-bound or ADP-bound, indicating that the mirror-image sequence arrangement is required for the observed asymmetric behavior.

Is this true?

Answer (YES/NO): NO